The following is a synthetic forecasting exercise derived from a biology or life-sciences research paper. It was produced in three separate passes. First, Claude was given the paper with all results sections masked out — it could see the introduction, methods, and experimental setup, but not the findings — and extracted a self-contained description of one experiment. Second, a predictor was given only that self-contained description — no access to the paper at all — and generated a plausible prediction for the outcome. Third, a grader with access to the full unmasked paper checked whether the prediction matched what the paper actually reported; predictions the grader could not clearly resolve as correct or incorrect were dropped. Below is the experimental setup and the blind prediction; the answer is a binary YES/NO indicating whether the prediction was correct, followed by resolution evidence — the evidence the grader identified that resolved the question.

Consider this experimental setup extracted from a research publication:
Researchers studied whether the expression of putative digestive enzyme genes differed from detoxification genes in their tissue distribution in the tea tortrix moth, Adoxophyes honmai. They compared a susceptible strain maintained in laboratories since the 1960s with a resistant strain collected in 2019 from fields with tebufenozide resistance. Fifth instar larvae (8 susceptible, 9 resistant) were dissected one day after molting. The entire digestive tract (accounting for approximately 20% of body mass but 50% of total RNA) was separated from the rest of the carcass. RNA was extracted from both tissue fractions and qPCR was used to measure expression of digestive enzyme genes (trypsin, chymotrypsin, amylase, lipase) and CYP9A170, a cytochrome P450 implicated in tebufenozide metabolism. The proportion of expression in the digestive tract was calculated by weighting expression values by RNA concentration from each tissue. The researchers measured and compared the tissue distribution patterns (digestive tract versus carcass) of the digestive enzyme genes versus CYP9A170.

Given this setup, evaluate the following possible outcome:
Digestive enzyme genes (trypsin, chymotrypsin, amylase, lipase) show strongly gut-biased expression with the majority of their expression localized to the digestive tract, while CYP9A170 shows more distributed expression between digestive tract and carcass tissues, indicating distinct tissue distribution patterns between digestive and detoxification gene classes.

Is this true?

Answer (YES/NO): YES